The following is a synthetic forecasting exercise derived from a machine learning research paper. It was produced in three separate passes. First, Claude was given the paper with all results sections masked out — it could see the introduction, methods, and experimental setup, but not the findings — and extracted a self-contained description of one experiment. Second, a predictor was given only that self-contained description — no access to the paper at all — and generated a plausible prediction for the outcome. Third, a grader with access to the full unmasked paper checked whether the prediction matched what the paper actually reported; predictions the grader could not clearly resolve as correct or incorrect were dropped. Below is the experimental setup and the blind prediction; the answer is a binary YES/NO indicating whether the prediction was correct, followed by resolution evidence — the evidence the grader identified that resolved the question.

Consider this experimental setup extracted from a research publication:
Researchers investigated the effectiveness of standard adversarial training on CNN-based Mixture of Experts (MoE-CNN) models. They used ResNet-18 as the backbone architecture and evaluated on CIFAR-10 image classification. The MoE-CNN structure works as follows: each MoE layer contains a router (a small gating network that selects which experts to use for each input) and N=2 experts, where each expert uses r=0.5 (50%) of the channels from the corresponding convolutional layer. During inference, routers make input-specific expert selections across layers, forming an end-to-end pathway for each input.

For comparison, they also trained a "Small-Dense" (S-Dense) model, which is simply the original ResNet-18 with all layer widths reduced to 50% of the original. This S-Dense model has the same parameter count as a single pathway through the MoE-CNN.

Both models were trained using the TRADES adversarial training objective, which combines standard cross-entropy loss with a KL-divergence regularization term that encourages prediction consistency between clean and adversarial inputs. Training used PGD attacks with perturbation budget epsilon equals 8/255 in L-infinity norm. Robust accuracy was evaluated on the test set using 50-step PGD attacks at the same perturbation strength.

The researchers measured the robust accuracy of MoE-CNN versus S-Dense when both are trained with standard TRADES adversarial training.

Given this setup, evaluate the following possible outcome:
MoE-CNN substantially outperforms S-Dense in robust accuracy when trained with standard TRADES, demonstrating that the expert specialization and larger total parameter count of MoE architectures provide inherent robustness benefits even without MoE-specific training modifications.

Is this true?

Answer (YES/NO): NO